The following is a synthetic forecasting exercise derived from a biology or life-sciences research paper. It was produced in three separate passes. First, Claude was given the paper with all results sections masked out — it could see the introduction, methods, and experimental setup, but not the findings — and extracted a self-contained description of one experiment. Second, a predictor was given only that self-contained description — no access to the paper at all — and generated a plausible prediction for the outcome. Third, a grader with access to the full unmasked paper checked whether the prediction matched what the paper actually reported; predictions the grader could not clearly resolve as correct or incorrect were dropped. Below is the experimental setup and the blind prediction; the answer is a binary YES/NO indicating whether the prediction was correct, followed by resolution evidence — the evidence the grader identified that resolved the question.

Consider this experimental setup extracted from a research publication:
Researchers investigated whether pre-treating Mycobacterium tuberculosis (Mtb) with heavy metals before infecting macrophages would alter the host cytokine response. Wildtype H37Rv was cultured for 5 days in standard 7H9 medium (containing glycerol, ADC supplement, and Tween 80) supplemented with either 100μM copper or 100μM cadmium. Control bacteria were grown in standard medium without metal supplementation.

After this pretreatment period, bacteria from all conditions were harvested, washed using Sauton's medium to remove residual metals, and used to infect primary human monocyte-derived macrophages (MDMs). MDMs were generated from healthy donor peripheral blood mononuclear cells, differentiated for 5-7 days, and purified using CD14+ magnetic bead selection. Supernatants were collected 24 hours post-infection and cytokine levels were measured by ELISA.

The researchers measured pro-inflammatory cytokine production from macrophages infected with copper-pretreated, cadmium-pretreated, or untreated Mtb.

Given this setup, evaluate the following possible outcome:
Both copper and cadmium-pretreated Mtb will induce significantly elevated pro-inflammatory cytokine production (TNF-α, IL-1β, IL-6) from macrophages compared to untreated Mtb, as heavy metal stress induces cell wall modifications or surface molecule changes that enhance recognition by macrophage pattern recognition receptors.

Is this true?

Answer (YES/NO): NO